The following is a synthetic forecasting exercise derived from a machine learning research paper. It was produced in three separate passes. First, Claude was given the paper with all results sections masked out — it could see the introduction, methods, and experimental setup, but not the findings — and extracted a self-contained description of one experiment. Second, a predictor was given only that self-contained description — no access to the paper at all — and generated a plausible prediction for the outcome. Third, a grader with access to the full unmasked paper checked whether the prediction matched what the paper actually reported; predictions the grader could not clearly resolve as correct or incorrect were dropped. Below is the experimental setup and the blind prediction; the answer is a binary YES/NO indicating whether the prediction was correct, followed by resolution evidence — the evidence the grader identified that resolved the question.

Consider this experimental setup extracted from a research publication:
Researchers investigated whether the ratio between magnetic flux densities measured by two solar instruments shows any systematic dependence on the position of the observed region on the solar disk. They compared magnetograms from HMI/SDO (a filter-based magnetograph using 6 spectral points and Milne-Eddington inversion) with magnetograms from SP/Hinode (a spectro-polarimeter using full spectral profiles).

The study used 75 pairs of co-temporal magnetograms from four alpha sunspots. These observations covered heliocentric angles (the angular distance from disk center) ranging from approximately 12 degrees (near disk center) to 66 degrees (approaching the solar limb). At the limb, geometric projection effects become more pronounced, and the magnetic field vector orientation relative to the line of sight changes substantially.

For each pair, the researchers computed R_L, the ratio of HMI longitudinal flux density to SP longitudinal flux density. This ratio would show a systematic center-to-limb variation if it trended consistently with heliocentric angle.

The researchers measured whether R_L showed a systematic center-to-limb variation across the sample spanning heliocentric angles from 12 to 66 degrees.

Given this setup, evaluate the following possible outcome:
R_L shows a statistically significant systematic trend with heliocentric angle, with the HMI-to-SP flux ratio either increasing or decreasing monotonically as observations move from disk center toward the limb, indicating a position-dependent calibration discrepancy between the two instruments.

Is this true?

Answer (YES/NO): NO